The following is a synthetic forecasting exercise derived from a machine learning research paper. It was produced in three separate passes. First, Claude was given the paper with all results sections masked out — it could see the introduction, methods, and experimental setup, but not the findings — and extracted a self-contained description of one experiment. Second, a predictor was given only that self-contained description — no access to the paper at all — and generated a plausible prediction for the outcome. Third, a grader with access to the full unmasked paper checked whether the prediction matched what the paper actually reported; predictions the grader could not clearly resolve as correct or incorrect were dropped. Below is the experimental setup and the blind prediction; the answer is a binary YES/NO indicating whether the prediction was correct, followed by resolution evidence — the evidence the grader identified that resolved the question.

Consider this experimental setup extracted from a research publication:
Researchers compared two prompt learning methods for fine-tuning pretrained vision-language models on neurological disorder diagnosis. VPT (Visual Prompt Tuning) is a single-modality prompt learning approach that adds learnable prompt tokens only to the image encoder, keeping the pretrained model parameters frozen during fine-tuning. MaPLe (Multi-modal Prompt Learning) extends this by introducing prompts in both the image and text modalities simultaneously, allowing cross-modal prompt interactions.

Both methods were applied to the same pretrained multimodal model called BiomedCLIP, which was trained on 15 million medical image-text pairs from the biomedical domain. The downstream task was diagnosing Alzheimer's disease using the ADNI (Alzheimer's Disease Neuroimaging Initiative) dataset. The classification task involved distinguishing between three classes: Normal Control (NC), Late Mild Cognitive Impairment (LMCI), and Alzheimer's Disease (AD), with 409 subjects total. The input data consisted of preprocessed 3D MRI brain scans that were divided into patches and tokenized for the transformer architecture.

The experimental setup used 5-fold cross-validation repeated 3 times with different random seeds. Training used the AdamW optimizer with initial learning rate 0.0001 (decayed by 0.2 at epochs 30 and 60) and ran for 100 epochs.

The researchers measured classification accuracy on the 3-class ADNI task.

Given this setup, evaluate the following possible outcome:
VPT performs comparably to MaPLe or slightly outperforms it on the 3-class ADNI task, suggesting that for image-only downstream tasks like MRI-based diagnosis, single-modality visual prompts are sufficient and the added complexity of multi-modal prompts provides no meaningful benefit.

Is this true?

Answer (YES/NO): NO